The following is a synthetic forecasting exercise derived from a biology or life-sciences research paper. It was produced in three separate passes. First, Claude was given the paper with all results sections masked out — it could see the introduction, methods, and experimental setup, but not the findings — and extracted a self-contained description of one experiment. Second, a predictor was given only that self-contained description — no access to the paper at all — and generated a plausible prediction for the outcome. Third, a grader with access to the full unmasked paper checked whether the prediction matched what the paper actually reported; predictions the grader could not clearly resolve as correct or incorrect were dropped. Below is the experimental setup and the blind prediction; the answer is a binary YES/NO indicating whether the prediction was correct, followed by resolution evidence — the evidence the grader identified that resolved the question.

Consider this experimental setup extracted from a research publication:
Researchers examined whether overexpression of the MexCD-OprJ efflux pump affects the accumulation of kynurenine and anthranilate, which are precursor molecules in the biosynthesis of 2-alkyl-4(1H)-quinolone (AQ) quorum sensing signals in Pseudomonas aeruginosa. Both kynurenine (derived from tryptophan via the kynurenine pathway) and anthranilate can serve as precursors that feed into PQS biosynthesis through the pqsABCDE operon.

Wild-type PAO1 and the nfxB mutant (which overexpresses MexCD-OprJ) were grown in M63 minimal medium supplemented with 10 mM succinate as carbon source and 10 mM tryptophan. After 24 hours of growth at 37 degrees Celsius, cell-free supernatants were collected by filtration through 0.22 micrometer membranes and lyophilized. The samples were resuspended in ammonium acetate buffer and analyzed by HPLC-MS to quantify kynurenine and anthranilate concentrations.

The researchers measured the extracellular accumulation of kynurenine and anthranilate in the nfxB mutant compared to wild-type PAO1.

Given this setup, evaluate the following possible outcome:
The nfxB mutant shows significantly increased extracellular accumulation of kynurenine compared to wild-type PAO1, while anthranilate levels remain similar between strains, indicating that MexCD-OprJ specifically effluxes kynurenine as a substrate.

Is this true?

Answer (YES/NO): NO